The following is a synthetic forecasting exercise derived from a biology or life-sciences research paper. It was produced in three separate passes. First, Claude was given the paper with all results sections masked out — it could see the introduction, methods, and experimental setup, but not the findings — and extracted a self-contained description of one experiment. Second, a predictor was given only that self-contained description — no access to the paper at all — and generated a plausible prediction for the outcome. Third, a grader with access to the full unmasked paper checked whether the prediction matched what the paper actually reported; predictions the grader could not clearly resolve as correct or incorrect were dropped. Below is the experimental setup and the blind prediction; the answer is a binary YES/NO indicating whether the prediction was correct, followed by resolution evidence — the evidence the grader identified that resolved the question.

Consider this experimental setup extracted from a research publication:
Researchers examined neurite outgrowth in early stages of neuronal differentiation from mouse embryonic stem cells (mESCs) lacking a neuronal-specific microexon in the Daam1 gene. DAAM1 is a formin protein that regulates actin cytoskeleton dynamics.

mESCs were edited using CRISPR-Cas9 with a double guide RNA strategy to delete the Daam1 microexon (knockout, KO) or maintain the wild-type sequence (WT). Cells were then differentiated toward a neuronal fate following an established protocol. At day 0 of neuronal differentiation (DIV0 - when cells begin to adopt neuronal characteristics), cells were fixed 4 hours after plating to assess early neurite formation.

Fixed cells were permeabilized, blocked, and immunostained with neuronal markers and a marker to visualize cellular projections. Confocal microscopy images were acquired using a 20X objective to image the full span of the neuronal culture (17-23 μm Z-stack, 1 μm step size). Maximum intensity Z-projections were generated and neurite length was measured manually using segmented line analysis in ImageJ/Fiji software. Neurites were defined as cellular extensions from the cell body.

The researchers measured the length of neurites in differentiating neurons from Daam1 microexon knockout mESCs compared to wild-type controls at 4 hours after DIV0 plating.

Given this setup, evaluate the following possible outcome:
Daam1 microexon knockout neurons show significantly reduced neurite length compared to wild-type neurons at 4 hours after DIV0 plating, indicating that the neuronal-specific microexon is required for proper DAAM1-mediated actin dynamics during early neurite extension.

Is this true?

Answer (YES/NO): NO